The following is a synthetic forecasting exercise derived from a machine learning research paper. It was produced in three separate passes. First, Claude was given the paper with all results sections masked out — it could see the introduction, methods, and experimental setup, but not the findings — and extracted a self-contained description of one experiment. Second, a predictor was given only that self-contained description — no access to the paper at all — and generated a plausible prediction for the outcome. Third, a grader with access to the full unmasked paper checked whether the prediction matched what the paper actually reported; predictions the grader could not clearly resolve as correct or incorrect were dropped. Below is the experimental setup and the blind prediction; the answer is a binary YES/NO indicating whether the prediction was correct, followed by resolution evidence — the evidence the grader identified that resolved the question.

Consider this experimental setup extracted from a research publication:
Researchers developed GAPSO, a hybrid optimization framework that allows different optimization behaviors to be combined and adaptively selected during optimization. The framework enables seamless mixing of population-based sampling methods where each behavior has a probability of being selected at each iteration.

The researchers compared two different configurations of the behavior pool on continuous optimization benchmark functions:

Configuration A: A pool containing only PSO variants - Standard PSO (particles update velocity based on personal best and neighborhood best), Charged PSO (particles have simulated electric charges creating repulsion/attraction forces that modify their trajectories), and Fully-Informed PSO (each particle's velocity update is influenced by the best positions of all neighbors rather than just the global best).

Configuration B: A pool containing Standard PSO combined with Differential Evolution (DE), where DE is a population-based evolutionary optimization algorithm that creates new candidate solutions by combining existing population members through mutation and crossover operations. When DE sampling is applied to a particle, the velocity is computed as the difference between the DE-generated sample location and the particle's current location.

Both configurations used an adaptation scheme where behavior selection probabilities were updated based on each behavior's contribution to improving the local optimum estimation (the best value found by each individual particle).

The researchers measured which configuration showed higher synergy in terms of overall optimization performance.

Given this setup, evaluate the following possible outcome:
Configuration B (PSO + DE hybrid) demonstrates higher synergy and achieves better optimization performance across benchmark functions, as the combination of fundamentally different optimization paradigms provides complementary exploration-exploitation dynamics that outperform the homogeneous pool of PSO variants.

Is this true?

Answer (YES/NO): YES